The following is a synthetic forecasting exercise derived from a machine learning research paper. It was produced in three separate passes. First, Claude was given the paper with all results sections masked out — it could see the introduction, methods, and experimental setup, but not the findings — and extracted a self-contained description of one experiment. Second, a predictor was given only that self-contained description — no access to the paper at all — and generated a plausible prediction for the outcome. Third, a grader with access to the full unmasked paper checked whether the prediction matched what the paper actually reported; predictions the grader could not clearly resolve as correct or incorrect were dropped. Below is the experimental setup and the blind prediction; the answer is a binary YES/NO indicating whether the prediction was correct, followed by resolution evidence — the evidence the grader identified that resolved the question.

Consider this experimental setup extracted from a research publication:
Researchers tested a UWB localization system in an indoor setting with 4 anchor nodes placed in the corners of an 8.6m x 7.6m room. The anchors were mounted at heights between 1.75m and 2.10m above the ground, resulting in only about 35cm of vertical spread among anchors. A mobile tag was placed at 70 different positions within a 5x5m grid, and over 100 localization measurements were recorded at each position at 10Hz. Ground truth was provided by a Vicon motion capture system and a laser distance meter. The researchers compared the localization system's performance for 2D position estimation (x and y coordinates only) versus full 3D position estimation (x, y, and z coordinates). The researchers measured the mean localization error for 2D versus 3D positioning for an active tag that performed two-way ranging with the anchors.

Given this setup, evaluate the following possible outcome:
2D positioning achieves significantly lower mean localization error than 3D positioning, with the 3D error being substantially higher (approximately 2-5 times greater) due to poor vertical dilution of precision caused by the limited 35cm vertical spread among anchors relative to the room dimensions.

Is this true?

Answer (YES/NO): NO